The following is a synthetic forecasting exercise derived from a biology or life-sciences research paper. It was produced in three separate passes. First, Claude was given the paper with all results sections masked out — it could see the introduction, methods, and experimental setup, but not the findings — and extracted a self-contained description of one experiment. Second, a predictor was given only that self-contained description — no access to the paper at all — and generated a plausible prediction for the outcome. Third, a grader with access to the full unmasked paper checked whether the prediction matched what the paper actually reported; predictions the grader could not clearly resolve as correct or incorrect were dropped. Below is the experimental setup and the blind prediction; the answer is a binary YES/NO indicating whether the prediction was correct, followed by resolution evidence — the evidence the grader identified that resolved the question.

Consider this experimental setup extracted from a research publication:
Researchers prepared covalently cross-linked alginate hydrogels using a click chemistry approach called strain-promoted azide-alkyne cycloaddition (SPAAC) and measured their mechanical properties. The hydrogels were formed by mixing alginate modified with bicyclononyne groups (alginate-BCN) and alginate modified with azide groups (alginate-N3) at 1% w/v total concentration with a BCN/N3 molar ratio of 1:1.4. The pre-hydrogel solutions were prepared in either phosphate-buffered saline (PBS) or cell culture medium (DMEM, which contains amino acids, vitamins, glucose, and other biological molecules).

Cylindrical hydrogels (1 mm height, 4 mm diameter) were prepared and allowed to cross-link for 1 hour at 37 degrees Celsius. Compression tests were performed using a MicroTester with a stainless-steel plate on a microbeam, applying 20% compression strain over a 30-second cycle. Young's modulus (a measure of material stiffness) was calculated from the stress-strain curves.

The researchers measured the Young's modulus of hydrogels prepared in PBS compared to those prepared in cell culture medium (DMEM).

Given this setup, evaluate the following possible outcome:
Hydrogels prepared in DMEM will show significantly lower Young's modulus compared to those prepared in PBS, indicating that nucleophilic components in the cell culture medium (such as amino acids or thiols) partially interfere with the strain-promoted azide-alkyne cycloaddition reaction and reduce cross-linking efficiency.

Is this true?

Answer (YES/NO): NO